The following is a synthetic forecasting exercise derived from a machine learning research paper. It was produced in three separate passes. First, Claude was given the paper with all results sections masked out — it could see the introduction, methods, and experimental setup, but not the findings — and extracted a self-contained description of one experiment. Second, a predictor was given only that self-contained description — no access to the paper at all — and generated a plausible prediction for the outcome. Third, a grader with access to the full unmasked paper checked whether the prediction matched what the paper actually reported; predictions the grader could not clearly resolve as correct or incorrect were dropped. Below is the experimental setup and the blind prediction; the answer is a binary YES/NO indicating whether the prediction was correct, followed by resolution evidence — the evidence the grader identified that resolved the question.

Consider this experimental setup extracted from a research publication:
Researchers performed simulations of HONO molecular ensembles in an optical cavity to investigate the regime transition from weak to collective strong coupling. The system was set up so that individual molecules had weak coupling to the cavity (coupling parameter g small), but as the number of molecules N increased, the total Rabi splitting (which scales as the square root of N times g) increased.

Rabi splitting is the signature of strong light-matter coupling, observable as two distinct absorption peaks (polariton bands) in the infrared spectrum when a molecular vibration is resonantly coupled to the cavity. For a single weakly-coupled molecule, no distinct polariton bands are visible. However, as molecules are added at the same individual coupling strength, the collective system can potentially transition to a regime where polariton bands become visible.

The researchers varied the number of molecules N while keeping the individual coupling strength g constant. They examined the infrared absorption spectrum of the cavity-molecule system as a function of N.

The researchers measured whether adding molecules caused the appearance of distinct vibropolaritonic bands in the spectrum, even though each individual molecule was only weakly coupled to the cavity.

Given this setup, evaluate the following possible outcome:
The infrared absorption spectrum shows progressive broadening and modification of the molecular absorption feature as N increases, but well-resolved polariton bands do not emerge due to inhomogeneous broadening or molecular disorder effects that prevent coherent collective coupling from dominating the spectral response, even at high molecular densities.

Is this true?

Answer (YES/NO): NO